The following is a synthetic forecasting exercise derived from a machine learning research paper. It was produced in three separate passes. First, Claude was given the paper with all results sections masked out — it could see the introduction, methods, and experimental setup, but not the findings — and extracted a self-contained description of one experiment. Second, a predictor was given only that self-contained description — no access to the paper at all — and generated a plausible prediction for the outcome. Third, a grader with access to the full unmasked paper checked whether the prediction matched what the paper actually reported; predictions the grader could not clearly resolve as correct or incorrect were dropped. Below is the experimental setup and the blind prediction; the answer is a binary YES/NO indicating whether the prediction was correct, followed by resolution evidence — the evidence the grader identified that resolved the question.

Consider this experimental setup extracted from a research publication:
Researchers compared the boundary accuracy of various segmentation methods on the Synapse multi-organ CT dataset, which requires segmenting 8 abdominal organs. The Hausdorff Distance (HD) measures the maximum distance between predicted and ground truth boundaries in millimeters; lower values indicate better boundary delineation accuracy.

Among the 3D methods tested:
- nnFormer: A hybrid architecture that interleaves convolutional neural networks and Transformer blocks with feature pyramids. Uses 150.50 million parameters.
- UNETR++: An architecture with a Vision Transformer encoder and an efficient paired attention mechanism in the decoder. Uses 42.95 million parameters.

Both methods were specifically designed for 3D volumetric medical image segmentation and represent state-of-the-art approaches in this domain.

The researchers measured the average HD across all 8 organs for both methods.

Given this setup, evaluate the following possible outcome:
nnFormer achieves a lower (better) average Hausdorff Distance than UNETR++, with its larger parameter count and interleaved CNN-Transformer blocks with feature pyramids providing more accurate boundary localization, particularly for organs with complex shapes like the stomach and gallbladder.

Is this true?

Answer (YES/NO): NO